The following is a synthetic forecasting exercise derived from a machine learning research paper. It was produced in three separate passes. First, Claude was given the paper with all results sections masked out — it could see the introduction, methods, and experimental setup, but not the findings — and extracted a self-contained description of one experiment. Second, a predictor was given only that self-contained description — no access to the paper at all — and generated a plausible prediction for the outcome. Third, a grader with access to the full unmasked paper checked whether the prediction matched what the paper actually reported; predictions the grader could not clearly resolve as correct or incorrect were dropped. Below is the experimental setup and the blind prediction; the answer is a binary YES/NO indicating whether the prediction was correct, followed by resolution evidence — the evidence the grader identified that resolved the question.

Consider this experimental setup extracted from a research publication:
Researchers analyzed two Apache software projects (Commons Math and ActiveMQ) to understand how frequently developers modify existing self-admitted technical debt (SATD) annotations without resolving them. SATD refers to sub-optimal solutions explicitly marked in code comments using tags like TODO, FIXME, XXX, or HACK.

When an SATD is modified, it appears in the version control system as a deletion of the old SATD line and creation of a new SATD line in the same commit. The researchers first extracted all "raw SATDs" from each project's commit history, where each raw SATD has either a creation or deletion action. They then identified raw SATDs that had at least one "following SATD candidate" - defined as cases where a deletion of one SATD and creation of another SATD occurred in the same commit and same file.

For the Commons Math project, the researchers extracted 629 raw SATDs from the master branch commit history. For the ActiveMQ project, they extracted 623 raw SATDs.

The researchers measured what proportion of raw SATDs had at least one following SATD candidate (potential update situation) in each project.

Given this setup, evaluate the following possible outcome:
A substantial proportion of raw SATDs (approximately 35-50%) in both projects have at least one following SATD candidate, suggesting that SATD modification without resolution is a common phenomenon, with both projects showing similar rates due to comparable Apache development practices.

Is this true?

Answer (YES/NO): NO